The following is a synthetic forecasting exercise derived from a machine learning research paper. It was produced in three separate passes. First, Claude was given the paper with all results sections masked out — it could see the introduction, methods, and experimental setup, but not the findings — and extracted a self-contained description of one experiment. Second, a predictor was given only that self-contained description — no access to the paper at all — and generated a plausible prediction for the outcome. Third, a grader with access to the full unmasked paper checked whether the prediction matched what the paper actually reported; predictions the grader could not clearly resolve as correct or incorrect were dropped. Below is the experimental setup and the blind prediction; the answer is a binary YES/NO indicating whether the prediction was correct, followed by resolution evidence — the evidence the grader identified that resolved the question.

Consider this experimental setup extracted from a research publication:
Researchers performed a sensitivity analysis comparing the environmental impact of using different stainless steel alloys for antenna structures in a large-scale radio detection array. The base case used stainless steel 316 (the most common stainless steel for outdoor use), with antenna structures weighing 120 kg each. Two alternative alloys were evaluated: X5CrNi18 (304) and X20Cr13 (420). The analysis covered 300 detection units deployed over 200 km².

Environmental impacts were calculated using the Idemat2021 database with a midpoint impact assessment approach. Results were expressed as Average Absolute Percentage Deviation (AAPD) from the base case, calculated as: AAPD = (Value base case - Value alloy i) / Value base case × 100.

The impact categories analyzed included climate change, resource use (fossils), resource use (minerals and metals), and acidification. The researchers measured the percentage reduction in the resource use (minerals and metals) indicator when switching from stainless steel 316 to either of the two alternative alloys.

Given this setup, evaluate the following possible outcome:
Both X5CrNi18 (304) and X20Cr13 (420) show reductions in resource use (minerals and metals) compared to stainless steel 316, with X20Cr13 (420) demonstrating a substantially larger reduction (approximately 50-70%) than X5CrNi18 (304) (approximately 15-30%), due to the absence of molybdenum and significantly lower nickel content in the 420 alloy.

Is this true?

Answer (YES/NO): NO